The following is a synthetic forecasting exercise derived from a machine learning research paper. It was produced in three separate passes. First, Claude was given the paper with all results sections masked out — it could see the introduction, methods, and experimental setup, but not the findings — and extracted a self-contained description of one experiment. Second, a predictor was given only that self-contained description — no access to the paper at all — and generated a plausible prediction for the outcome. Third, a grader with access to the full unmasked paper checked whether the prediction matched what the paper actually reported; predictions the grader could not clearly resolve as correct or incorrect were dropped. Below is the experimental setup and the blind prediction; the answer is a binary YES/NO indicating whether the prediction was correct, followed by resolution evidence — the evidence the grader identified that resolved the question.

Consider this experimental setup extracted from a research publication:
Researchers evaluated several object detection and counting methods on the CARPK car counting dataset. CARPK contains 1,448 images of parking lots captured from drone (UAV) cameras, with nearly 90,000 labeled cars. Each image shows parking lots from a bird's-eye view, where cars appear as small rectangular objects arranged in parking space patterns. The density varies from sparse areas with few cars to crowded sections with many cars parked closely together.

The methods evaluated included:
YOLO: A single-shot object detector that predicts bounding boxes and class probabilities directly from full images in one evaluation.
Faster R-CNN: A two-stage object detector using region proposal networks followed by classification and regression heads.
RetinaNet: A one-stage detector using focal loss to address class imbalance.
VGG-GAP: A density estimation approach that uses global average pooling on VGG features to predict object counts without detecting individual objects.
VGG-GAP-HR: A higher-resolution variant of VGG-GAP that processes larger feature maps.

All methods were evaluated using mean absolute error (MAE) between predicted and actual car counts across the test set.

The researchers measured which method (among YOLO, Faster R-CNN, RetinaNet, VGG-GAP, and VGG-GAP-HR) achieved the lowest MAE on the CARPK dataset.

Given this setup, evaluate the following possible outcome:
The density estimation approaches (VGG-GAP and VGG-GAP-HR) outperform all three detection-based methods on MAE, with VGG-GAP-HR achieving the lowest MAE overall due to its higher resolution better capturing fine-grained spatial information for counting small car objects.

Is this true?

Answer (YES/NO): YES